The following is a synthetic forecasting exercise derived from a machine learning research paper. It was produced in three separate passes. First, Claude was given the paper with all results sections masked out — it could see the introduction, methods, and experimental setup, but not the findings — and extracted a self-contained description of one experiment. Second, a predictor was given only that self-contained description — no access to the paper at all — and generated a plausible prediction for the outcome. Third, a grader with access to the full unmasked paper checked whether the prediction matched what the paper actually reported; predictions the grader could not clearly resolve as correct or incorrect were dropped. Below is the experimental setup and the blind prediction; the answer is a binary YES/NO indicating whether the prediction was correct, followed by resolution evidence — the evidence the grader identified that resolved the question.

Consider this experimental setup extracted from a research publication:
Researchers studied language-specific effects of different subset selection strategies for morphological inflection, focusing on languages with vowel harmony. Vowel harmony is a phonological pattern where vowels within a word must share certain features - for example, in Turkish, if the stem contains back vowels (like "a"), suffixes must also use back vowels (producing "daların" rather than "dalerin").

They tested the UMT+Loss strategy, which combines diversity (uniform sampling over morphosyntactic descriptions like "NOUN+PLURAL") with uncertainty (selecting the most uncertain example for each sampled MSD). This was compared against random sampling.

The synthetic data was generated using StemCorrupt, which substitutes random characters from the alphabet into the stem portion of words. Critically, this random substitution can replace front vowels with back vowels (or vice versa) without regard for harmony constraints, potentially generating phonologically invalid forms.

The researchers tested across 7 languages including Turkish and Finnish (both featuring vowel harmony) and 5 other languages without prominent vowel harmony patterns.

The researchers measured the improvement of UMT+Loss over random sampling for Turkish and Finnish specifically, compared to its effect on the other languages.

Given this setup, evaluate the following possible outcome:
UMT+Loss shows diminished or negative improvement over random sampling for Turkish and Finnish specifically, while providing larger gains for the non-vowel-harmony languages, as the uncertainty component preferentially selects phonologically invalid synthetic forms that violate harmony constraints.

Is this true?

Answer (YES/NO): YES